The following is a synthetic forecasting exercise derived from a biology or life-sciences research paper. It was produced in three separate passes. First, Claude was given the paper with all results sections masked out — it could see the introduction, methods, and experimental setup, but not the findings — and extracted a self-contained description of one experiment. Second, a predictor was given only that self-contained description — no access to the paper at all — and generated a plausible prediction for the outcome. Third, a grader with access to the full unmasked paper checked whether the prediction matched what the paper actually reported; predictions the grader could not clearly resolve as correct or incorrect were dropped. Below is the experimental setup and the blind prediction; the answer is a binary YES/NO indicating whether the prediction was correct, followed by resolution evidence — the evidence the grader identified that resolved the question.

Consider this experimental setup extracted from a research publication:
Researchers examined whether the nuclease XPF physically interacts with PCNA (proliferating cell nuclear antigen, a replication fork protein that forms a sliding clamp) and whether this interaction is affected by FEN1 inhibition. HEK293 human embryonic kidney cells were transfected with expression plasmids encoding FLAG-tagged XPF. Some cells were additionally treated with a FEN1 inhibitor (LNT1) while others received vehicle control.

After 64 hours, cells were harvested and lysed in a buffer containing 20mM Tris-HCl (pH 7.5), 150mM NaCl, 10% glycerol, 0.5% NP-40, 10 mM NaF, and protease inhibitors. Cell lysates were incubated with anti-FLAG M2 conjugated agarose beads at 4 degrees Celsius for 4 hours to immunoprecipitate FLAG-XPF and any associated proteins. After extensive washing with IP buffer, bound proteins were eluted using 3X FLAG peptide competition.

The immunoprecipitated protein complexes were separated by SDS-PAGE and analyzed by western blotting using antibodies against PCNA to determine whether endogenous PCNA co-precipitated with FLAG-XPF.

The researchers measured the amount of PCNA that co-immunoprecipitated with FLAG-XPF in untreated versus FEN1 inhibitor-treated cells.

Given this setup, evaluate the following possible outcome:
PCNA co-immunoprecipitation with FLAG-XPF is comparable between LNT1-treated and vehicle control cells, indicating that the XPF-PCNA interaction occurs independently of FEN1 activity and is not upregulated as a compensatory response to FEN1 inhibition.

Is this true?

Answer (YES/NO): NO